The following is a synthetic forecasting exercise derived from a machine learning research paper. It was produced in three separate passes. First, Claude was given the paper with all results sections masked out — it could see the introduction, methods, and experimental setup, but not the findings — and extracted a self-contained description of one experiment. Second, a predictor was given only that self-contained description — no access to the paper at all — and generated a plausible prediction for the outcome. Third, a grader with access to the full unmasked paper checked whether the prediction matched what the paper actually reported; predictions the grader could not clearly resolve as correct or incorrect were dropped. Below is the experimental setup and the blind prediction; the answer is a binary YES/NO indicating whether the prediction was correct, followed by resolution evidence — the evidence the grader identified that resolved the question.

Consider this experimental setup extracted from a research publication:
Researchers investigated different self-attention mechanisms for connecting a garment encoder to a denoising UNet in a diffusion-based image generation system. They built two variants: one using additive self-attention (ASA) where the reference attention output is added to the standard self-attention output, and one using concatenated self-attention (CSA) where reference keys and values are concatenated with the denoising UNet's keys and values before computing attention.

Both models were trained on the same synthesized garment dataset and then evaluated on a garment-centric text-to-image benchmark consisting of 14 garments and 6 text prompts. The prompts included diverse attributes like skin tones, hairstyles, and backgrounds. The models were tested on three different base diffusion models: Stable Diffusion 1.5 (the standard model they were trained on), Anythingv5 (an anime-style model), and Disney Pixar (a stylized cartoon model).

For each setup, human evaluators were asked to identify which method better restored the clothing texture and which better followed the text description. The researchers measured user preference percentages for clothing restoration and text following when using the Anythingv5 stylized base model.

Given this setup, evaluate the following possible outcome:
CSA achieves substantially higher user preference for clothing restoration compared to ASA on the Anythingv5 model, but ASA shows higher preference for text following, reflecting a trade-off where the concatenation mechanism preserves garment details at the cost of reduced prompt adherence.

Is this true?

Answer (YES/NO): NO